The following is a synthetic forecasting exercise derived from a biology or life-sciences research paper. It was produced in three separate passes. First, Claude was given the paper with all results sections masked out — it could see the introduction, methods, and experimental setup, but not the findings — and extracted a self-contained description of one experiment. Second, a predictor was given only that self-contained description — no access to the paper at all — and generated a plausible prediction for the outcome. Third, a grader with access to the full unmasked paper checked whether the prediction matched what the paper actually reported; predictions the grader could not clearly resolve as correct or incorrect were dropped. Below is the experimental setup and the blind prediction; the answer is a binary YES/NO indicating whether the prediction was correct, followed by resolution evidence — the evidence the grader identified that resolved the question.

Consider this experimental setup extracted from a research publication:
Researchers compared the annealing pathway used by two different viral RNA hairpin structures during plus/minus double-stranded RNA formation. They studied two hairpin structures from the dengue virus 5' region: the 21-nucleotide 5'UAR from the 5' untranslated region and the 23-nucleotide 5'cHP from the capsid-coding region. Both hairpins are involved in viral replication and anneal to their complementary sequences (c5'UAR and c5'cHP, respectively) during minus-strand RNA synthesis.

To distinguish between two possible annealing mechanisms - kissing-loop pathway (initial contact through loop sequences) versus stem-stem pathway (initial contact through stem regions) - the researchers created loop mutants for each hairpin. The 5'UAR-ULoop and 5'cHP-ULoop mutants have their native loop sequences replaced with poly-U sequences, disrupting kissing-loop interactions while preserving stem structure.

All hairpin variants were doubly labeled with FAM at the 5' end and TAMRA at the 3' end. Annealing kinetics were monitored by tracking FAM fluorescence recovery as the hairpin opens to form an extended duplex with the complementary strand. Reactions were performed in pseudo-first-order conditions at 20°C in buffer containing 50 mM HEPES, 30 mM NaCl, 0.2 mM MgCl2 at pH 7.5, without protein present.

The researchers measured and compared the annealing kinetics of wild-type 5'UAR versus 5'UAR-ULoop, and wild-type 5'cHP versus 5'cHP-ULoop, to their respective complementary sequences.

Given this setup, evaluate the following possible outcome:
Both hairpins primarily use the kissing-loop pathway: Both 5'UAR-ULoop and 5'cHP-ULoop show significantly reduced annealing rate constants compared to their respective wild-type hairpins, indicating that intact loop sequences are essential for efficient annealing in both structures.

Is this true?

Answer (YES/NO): YES